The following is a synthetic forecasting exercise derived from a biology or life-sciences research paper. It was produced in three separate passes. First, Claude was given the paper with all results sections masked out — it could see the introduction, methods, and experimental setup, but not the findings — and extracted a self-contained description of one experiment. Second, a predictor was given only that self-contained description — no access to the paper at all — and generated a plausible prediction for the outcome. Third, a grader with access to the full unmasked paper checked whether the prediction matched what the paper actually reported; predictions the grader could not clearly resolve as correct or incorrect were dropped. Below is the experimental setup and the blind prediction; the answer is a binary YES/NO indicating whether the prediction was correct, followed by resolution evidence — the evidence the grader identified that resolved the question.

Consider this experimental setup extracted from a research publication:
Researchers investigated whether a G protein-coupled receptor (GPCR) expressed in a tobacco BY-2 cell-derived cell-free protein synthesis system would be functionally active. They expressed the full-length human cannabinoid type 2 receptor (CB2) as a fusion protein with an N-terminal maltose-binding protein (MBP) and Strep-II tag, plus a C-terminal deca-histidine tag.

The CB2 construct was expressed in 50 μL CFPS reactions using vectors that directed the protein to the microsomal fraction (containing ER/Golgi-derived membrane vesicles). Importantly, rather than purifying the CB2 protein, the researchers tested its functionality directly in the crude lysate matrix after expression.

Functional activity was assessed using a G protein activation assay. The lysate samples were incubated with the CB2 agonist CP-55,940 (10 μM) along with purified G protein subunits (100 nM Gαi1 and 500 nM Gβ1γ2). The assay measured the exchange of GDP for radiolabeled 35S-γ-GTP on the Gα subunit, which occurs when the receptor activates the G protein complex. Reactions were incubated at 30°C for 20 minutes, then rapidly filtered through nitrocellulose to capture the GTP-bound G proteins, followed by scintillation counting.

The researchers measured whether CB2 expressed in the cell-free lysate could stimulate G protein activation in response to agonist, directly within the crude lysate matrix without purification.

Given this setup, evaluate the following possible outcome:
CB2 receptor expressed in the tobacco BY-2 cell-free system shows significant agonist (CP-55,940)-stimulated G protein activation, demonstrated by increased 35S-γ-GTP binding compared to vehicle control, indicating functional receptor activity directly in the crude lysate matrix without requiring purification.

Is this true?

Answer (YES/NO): YES